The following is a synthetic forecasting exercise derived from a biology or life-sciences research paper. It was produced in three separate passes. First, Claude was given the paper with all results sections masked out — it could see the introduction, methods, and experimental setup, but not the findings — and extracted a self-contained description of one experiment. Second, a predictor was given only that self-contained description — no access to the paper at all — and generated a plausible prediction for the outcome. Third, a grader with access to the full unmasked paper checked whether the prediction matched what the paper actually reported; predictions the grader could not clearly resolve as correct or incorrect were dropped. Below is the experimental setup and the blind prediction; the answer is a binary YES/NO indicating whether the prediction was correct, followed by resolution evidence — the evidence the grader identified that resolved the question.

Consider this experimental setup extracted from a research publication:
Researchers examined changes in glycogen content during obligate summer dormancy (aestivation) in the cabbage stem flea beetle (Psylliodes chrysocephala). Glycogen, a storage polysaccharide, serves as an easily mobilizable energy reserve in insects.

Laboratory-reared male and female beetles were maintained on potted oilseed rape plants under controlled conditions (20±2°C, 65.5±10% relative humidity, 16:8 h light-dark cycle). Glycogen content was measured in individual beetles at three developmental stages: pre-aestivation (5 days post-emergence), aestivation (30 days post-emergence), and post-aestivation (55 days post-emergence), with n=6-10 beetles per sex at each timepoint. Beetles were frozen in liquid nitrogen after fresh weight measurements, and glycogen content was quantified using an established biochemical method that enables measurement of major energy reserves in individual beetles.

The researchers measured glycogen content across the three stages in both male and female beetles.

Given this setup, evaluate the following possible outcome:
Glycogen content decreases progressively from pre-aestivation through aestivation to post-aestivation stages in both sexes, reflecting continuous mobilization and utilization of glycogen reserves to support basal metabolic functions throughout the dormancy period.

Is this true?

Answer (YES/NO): NO